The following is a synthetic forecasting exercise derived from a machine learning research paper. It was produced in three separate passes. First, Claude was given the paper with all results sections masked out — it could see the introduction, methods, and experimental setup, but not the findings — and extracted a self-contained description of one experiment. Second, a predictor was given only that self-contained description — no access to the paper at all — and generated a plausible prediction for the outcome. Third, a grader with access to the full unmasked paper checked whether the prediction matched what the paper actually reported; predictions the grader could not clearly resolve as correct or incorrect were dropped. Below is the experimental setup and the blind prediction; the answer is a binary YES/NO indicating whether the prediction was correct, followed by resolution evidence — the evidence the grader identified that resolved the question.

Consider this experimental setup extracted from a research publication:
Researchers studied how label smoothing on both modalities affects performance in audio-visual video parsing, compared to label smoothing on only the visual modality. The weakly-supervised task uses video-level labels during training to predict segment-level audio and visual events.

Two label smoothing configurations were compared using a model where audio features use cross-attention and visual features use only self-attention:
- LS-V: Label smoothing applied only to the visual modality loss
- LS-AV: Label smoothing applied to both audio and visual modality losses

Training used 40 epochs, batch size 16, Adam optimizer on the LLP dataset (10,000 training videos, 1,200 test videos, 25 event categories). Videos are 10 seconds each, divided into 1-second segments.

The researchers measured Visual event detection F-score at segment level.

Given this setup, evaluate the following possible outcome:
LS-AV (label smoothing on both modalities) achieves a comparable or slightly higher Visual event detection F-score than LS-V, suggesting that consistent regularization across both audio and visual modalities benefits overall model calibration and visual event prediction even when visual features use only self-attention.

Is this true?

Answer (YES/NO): NO